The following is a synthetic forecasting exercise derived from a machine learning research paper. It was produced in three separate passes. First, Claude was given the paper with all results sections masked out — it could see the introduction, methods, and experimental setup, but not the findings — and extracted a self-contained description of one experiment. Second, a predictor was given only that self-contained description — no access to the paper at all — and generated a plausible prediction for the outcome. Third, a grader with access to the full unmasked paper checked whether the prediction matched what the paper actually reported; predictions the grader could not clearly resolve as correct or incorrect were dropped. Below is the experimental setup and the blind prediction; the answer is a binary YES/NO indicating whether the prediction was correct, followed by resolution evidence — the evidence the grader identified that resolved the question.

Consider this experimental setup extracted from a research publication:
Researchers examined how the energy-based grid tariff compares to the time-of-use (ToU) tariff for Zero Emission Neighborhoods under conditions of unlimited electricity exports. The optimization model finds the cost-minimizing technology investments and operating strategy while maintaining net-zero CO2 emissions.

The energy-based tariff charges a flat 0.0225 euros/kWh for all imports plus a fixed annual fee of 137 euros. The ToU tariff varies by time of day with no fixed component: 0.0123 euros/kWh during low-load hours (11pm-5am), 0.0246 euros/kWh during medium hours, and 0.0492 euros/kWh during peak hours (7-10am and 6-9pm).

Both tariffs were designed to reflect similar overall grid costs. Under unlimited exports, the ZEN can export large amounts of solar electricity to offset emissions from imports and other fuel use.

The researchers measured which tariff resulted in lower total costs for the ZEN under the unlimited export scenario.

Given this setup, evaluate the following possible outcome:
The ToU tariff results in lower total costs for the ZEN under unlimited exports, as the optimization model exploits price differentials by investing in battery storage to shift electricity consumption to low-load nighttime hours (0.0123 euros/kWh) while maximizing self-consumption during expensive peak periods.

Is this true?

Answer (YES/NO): NO